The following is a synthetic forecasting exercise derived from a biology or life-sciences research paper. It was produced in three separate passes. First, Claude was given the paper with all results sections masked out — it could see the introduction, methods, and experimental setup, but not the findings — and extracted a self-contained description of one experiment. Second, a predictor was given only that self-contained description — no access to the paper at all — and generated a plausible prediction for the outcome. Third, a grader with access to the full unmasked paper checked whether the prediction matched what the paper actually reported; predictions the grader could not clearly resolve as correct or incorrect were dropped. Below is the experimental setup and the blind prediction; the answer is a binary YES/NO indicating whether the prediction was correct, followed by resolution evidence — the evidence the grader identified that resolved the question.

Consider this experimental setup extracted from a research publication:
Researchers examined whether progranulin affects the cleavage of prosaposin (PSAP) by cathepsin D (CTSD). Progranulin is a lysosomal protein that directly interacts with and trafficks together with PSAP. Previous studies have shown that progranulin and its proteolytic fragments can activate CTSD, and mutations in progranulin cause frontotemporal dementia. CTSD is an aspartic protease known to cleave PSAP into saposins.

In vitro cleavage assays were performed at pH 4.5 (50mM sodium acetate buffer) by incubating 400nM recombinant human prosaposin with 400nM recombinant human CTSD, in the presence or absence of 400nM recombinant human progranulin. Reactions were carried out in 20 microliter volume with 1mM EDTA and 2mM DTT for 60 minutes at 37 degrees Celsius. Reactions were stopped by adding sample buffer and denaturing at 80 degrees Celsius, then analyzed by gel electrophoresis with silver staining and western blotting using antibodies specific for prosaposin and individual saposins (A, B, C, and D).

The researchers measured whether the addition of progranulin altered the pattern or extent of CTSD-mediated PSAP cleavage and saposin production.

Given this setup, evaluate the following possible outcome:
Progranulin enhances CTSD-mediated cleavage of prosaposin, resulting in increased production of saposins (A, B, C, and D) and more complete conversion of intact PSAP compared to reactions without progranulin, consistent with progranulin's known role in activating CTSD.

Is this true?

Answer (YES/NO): NO